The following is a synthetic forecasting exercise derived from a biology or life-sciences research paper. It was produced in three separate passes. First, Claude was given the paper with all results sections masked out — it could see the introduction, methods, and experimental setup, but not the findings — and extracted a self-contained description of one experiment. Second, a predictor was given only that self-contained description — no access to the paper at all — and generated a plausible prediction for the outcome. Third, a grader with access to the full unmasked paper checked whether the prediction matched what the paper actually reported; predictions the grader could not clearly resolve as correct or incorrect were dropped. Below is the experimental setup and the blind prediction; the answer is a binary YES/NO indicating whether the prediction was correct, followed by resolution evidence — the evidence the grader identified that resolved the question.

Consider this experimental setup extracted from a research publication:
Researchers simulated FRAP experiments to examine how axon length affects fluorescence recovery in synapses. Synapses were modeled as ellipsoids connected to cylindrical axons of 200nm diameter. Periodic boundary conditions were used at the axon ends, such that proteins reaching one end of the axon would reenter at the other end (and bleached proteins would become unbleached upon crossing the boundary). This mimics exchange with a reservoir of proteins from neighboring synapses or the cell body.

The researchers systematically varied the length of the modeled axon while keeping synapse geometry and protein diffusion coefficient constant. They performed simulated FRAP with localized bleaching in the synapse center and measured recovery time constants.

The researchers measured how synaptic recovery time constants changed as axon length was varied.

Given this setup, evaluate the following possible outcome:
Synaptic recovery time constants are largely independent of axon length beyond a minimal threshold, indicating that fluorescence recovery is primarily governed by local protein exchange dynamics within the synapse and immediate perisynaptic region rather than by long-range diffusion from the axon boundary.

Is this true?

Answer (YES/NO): YES